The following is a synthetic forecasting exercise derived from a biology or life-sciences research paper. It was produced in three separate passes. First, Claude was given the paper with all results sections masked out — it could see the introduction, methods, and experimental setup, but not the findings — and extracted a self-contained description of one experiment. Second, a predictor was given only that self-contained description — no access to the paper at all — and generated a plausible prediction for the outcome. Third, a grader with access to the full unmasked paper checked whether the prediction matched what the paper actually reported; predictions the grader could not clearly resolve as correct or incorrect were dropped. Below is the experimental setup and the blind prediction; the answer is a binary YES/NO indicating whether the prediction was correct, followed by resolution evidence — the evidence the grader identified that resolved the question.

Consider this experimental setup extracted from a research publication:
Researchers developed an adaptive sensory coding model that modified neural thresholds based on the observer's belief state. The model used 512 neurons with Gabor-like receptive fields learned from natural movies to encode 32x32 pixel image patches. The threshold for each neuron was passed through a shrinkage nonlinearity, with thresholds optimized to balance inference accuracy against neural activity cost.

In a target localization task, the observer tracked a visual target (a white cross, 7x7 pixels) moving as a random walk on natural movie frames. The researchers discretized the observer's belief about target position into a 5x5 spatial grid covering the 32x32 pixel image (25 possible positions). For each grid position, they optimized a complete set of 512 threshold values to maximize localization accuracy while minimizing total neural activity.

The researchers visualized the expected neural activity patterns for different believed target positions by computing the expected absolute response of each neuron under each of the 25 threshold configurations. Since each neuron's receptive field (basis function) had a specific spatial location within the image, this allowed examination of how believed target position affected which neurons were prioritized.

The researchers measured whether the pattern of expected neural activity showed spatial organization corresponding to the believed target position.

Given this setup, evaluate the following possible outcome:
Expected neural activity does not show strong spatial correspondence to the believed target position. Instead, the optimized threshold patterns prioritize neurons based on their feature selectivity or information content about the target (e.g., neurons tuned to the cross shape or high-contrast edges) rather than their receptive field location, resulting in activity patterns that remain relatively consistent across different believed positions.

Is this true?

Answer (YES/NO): NO